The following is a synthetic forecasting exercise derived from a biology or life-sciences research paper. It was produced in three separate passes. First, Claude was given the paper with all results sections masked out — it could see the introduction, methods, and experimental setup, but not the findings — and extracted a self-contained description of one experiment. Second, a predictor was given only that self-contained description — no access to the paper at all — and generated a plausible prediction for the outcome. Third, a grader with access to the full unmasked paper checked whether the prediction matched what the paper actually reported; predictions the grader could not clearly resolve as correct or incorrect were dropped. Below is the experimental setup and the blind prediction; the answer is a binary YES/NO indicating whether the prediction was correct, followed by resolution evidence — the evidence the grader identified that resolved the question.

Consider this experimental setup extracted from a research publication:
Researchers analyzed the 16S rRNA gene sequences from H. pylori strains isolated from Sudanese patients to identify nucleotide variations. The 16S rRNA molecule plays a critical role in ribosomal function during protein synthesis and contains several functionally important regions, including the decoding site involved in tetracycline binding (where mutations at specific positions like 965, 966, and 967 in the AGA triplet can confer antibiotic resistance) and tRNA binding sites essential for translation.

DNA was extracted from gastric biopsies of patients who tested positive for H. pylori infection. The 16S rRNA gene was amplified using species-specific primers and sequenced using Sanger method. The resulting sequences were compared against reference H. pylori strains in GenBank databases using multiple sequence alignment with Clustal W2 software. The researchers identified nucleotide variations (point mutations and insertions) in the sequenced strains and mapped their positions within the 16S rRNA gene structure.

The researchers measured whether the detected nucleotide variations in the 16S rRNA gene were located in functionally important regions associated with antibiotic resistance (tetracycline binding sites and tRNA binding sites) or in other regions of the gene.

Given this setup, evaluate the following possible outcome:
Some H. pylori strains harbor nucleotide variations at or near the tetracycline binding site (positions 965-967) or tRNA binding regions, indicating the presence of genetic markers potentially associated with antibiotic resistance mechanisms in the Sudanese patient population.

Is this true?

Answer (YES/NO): NO